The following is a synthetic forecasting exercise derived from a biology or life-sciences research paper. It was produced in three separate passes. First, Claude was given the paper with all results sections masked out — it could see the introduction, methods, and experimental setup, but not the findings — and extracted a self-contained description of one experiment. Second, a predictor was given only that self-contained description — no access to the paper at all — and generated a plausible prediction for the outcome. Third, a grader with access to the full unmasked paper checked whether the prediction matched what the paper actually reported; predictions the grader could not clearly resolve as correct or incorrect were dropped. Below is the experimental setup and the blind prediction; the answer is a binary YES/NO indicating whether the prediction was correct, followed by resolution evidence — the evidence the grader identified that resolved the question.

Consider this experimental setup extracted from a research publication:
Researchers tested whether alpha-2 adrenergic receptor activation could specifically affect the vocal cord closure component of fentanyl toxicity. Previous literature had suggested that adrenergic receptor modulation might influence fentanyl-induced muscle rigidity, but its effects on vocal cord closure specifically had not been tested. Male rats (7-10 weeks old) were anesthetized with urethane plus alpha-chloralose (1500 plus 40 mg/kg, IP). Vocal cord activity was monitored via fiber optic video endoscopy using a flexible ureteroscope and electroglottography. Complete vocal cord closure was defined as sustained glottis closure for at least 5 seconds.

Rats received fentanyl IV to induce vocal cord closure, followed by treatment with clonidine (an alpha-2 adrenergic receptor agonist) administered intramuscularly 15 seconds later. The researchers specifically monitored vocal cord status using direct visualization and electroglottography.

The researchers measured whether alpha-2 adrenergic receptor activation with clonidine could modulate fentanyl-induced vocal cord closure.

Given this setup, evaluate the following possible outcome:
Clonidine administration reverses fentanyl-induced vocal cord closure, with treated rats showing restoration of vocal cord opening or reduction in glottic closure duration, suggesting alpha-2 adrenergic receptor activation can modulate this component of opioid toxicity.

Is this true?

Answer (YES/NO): NO